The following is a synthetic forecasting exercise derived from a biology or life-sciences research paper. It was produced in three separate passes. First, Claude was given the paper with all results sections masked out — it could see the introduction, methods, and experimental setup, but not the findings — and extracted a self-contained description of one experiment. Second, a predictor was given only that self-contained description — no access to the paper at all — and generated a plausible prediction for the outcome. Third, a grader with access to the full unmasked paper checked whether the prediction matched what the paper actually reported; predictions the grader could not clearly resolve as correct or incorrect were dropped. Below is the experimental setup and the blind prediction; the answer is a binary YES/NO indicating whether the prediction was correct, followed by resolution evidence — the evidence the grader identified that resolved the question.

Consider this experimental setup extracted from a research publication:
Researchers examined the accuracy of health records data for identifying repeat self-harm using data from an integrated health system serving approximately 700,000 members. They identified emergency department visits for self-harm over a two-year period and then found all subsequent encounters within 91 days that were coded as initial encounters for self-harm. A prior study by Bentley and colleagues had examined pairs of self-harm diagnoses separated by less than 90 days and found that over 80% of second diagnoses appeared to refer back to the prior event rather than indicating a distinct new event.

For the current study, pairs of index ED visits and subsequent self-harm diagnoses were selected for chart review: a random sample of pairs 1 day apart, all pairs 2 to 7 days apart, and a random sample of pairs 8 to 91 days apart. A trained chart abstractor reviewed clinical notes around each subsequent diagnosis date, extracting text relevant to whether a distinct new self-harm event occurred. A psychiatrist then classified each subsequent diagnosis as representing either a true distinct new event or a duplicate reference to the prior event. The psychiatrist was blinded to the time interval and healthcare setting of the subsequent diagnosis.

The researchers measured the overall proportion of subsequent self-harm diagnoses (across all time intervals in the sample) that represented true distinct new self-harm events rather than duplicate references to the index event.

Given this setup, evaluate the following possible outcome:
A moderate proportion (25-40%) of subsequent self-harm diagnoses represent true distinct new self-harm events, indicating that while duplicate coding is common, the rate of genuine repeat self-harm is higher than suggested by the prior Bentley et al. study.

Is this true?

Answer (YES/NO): NO